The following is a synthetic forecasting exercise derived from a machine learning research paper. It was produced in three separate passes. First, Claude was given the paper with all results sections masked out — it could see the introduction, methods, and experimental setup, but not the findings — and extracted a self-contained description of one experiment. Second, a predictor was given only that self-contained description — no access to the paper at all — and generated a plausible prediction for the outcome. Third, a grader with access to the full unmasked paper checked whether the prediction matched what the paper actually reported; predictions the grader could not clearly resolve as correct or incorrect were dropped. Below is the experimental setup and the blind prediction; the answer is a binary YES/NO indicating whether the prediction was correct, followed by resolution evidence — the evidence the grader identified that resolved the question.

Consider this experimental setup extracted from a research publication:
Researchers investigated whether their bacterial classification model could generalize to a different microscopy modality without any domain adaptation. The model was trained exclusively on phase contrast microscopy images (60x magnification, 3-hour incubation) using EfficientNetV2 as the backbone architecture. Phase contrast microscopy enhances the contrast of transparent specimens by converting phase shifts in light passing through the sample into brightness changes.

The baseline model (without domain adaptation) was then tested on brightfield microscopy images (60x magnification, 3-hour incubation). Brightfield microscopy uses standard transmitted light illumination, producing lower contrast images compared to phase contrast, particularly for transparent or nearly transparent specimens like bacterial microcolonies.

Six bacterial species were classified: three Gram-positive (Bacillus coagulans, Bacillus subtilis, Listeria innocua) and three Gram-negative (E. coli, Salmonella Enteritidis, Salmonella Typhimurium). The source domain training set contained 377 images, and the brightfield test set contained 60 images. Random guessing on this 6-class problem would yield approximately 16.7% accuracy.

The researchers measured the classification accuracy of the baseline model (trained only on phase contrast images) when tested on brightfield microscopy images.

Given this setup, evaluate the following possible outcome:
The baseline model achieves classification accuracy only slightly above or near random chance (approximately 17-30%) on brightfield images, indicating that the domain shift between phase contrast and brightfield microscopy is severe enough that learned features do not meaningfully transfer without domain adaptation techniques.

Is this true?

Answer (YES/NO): NO